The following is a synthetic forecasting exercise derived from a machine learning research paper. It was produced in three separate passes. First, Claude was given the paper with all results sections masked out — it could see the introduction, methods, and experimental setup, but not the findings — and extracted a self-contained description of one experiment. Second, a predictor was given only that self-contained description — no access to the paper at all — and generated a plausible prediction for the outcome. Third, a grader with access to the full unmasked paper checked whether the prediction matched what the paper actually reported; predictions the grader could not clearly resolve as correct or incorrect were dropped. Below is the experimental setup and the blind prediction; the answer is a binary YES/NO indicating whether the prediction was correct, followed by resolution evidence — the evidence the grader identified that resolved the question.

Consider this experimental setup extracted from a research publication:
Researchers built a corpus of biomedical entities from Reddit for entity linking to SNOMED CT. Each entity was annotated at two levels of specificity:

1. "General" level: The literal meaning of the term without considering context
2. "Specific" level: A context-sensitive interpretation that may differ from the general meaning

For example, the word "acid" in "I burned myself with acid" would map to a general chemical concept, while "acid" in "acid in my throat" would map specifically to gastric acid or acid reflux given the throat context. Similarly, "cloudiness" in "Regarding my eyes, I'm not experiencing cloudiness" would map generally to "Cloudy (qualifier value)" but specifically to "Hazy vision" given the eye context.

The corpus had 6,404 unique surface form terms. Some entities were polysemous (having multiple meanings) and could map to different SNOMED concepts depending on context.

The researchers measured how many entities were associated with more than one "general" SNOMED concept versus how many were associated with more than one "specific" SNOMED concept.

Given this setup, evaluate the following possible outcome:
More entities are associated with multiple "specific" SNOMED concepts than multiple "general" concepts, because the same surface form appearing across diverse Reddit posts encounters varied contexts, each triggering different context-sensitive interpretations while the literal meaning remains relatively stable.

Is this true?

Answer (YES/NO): YES